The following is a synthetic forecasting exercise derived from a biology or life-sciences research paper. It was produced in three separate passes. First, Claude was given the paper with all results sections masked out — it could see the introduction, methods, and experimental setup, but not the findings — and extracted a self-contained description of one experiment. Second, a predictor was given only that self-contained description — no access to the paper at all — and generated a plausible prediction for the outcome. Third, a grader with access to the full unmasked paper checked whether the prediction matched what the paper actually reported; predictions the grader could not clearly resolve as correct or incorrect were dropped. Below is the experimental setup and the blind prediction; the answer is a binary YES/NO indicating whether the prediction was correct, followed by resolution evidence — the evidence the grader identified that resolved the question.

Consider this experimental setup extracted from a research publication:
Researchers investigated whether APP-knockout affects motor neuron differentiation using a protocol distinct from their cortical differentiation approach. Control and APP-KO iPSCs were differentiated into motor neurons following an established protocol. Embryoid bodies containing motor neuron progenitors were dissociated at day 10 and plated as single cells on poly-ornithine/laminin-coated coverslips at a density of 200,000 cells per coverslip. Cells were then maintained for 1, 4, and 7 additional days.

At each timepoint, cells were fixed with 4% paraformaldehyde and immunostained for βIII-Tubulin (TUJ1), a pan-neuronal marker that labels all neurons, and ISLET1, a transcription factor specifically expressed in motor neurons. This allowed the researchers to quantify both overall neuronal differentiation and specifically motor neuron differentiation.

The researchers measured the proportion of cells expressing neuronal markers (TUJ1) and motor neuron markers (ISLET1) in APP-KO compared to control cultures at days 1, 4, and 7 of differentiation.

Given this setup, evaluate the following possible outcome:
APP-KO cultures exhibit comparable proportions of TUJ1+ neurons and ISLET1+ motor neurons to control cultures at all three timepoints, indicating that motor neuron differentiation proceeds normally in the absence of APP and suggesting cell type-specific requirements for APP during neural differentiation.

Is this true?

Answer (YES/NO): NO